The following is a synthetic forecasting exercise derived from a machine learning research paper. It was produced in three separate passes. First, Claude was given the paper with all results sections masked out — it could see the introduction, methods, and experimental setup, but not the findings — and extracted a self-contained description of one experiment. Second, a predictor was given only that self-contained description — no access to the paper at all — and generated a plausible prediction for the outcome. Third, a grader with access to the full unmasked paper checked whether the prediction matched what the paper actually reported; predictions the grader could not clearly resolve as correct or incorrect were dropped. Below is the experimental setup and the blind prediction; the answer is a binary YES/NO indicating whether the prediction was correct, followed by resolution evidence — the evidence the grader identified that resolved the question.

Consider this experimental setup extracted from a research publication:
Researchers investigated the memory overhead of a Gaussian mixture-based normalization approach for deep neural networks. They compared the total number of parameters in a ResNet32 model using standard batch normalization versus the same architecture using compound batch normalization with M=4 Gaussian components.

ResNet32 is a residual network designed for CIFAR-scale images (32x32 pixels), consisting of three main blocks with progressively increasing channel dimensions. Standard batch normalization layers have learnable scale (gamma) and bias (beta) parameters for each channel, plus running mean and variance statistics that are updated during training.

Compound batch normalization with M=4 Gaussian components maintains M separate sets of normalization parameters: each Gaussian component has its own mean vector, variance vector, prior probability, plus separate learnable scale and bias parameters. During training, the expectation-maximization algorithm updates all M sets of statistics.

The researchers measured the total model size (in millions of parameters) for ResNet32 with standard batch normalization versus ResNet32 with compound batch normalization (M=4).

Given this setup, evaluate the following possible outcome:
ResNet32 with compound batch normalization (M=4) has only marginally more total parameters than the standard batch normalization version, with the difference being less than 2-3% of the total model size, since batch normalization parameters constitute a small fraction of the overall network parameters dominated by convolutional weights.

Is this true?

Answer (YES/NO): YES